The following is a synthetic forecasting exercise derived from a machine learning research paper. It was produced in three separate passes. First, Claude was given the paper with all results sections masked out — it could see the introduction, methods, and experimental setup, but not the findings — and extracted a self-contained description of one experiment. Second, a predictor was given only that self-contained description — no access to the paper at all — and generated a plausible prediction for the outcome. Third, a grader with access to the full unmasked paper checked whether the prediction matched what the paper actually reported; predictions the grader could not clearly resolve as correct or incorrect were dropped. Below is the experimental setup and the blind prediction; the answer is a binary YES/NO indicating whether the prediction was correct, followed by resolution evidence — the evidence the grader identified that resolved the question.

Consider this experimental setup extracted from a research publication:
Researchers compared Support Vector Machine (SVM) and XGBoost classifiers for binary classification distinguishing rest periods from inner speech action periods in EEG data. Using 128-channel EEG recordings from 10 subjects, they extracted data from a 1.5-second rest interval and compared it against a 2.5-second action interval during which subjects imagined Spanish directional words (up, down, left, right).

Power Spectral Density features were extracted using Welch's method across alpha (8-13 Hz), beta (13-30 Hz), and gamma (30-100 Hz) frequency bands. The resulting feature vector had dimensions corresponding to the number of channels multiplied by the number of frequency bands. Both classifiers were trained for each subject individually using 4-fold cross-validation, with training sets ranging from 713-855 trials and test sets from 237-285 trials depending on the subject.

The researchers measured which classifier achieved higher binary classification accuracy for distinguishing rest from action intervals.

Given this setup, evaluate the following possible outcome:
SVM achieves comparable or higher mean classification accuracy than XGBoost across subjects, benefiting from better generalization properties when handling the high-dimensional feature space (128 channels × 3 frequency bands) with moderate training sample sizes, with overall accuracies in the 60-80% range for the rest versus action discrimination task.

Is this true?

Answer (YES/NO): NO